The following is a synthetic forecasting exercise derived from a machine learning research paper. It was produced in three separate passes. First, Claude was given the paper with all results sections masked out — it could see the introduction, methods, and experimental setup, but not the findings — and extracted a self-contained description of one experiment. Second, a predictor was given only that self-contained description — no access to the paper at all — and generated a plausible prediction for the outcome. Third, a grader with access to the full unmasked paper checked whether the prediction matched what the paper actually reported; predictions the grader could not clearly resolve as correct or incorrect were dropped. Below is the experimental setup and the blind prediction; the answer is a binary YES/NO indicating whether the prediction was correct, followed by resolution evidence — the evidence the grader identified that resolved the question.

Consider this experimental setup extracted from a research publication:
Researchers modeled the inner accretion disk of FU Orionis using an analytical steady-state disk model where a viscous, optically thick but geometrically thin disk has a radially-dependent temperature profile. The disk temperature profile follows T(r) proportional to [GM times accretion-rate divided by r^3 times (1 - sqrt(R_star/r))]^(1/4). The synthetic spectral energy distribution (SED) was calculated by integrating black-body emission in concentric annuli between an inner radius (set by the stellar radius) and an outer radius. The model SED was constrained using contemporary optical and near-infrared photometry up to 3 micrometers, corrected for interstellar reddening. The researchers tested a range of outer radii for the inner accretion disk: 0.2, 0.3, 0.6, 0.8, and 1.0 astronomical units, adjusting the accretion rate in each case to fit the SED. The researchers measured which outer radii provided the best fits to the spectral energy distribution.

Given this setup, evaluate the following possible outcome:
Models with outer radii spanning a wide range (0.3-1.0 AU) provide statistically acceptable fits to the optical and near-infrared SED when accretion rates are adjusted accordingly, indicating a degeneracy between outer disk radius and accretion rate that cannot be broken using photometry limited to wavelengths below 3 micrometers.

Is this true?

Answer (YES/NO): NO